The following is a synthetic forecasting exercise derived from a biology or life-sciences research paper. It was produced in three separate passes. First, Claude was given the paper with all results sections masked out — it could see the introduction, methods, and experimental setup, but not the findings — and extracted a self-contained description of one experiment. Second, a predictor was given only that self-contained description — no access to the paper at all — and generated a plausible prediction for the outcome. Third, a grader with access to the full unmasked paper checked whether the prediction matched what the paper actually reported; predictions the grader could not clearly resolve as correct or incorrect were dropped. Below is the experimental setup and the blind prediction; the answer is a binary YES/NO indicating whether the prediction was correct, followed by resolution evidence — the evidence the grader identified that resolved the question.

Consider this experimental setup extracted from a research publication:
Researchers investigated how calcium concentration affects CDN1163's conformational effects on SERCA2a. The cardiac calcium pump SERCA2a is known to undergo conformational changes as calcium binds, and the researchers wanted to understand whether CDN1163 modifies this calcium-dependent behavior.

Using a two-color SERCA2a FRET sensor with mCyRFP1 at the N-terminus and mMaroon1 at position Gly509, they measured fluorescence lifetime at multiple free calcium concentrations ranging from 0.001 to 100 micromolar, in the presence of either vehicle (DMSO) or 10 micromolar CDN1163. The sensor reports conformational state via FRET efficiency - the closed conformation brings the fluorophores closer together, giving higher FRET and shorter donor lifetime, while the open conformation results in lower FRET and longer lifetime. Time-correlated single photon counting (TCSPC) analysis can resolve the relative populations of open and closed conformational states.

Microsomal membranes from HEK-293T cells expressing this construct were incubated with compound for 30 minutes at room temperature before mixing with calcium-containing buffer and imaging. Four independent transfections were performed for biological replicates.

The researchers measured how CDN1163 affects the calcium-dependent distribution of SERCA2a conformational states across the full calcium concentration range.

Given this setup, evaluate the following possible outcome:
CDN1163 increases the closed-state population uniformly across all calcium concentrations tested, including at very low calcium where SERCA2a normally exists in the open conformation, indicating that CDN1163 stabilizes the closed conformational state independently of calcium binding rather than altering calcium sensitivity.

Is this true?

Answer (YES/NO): NO